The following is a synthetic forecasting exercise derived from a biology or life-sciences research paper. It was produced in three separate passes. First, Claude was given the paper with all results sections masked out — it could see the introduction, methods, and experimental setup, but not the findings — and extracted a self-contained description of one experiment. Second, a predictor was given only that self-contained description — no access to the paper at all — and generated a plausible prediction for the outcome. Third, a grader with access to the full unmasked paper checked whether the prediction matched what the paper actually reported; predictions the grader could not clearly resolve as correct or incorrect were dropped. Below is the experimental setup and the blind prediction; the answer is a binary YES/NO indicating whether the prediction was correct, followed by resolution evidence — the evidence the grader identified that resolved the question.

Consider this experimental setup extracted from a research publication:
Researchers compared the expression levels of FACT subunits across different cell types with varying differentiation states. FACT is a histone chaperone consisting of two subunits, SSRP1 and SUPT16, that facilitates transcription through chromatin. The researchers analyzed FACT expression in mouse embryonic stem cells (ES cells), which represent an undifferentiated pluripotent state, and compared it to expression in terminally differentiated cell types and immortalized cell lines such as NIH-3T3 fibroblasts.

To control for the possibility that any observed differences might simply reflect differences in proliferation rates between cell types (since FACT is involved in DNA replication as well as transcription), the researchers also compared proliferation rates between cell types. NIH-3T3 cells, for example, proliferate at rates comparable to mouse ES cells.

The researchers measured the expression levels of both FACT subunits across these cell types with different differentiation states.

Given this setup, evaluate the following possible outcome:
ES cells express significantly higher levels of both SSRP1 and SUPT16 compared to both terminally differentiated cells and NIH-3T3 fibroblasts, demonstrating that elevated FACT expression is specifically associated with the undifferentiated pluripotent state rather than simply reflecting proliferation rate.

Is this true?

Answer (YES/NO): YES